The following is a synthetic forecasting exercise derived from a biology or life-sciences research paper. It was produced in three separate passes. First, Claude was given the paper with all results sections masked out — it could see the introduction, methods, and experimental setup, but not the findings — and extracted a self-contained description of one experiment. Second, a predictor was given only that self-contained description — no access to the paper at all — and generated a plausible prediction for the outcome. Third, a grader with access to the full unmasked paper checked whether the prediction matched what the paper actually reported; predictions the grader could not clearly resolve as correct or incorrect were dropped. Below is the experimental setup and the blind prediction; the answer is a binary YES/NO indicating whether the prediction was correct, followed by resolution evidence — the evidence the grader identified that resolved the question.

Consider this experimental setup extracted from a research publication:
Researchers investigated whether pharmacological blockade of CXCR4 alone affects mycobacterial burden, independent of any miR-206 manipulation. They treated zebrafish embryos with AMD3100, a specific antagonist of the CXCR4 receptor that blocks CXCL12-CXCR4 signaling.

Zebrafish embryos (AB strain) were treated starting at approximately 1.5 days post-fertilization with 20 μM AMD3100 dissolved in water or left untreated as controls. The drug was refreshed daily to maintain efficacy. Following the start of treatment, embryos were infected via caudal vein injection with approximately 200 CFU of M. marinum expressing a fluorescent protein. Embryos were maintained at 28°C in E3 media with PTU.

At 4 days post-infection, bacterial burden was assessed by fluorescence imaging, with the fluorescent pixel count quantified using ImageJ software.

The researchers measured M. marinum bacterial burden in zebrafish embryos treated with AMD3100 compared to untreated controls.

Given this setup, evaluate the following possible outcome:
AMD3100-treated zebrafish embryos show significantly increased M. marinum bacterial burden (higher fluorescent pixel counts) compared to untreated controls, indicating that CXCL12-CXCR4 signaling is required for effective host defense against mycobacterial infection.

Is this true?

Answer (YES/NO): YES